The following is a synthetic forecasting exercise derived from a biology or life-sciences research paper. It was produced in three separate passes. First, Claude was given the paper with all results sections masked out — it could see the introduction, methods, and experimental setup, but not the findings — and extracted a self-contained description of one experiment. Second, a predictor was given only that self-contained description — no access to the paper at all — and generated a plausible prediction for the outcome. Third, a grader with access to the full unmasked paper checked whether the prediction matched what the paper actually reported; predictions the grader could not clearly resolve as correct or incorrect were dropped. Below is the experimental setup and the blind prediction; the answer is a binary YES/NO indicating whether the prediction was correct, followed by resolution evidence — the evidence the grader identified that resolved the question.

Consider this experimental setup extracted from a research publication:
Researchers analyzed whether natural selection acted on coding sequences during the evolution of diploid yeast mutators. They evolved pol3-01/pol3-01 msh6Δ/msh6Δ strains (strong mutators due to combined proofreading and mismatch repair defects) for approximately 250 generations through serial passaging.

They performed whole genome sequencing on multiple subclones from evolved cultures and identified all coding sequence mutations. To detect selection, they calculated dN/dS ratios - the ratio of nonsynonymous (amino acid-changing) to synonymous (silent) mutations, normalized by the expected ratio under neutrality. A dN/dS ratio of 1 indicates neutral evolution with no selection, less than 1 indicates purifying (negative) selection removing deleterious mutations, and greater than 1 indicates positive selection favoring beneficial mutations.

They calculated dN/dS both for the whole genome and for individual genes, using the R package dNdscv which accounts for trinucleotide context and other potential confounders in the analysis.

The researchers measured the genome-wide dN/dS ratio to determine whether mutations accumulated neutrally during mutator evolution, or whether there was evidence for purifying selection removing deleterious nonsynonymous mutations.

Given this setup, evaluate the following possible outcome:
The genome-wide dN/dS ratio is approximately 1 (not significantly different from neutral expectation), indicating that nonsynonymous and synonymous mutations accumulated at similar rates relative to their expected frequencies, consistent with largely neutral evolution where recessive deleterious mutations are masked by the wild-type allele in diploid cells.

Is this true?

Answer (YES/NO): YES